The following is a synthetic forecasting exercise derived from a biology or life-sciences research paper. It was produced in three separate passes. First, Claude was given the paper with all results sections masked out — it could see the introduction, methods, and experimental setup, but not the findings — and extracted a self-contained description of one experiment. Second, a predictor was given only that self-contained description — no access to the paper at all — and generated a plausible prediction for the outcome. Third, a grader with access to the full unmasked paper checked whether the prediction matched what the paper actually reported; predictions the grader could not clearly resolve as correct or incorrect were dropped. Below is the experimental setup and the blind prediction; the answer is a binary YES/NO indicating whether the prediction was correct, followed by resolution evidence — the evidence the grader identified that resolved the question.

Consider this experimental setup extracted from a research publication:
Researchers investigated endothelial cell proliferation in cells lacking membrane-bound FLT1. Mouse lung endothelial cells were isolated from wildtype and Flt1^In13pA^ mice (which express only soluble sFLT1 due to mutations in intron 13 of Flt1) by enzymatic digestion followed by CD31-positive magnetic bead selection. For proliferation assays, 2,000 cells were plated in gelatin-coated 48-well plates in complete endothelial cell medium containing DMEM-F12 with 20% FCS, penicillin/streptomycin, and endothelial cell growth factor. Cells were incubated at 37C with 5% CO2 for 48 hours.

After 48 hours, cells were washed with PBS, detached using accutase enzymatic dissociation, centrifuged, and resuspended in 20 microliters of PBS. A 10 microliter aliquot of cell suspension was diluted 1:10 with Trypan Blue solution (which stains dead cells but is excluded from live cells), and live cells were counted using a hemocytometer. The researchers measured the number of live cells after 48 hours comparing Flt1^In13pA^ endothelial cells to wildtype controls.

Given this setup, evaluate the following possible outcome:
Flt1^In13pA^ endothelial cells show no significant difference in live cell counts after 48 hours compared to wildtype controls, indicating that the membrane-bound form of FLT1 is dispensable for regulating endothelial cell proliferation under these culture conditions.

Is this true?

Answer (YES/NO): NO